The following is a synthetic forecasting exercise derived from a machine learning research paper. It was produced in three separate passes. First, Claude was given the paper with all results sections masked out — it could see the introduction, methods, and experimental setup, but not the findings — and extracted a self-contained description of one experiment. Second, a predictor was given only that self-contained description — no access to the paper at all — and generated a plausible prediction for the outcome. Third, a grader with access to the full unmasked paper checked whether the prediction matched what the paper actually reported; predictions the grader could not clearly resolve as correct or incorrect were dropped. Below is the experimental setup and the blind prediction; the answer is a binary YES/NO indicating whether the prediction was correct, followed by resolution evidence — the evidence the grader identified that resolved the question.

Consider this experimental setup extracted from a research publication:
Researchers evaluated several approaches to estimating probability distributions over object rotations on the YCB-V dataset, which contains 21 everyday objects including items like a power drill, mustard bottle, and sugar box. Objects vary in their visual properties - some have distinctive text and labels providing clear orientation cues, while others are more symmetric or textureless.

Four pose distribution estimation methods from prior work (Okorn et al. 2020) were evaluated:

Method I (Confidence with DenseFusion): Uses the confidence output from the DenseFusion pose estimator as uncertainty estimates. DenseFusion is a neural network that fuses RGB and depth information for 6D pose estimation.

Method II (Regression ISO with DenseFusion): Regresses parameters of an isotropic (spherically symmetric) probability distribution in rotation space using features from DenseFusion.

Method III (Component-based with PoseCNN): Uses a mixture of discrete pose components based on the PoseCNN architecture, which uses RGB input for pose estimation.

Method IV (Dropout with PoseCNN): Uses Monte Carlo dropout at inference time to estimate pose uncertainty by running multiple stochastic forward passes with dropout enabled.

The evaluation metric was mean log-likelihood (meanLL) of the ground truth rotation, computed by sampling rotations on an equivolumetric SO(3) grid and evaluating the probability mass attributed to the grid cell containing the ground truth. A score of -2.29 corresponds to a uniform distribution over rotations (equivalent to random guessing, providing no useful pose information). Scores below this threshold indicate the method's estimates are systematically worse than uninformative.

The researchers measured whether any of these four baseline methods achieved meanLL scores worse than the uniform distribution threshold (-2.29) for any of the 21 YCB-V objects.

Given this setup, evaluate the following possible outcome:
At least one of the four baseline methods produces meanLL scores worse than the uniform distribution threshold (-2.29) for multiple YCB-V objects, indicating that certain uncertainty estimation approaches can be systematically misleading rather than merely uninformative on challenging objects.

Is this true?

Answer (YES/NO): YES